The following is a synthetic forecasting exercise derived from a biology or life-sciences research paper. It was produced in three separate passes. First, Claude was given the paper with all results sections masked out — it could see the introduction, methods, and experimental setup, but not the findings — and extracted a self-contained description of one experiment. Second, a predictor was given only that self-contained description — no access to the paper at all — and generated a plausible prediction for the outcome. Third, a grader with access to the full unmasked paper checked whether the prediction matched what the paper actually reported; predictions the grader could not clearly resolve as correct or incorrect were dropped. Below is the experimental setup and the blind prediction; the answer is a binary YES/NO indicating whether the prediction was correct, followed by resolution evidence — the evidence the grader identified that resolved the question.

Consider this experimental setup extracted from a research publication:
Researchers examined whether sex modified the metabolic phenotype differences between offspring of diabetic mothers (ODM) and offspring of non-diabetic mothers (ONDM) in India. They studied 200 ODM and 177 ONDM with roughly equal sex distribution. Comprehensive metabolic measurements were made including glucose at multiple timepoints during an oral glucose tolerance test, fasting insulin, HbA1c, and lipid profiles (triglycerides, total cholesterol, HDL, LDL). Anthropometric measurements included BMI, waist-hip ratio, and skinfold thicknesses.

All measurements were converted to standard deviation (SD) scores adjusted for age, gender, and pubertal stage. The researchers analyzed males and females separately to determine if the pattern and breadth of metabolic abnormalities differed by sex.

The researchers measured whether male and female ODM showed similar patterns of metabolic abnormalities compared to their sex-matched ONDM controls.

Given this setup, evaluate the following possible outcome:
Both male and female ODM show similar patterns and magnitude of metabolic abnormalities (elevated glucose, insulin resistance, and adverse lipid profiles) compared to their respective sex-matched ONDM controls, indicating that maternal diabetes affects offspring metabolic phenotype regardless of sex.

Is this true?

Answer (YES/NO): NO